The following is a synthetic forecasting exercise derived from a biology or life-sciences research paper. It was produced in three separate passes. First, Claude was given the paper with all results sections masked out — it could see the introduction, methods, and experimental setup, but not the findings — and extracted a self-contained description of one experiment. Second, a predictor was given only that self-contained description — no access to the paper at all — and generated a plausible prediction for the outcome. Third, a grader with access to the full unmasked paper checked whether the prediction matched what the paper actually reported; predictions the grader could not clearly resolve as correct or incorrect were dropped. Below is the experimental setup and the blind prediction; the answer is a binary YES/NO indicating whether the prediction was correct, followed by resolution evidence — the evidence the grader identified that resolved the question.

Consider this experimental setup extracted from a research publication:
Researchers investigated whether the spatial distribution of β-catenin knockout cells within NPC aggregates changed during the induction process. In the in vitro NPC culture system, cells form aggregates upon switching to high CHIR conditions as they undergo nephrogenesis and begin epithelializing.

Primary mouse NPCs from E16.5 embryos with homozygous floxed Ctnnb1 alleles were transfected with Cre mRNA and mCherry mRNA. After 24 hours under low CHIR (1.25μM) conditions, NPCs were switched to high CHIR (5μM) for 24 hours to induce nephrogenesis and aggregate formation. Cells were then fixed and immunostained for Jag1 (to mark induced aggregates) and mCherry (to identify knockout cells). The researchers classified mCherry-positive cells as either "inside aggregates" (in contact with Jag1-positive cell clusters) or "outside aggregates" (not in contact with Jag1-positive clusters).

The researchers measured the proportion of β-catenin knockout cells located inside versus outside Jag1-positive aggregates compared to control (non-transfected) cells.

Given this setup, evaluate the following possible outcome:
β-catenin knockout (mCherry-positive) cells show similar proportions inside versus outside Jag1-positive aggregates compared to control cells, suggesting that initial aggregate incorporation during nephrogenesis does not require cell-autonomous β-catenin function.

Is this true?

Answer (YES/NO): NO